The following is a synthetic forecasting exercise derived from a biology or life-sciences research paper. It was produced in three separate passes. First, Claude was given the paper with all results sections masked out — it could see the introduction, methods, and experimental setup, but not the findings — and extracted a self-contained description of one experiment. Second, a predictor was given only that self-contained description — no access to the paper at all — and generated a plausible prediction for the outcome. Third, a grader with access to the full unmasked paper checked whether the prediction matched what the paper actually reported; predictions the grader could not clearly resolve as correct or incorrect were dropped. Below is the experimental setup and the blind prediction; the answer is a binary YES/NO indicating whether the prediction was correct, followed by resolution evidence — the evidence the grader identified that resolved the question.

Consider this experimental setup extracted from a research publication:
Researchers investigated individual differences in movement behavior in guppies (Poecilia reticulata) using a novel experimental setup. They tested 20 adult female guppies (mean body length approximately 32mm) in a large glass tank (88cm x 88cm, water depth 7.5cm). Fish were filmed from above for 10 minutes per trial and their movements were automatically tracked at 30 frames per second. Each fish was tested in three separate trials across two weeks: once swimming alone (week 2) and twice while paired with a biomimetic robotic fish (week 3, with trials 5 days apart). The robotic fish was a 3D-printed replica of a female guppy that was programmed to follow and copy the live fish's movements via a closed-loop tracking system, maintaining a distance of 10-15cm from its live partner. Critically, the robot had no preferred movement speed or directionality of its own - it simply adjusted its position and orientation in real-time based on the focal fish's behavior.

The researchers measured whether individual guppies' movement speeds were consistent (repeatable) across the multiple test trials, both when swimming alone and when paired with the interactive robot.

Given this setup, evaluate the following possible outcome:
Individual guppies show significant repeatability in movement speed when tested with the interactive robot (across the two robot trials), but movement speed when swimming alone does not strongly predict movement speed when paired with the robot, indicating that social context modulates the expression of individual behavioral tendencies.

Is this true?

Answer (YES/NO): NO